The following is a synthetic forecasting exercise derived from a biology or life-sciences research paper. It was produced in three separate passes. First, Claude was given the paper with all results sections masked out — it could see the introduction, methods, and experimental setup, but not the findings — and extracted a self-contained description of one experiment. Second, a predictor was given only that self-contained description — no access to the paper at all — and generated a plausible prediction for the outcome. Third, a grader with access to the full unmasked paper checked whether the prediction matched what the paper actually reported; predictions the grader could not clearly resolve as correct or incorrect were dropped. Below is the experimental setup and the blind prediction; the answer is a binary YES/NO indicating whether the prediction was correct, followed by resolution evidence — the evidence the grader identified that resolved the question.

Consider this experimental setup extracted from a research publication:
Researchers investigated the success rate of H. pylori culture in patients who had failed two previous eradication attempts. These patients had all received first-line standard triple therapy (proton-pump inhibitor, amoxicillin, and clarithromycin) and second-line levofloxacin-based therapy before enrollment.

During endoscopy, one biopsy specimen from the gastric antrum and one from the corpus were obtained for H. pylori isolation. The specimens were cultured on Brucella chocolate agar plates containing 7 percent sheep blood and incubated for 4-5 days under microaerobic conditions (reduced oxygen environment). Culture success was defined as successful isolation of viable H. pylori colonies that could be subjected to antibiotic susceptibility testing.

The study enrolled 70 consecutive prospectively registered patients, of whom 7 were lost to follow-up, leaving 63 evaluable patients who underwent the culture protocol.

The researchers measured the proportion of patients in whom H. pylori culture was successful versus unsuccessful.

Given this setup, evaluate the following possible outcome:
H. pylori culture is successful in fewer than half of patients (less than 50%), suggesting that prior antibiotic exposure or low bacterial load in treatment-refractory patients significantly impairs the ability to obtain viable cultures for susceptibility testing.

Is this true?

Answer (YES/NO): NO